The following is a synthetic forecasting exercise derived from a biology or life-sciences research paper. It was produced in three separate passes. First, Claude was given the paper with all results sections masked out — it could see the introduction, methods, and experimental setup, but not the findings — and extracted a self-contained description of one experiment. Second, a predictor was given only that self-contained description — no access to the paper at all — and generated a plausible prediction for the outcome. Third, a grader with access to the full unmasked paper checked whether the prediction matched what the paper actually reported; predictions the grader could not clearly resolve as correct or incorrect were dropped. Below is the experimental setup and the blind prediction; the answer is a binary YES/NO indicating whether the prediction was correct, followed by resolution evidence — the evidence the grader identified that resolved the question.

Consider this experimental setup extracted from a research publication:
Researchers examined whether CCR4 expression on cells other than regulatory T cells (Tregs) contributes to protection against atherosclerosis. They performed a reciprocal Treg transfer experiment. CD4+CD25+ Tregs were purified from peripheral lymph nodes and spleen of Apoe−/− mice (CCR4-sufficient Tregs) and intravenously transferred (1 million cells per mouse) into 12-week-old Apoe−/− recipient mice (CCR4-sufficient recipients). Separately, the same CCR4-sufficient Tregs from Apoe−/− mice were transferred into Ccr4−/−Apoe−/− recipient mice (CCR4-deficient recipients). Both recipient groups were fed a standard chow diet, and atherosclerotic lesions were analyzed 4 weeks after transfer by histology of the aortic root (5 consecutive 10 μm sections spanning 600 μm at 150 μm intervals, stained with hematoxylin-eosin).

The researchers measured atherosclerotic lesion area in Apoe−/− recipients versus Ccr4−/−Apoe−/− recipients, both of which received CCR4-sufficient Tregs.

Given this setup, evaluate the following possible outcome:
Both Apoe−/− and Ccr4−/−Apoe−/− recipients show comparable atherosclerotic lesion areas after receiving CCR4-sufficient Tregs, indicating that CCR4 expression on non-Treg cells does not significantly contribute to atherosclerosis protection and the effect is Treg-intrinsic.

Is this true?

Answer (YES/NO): NO